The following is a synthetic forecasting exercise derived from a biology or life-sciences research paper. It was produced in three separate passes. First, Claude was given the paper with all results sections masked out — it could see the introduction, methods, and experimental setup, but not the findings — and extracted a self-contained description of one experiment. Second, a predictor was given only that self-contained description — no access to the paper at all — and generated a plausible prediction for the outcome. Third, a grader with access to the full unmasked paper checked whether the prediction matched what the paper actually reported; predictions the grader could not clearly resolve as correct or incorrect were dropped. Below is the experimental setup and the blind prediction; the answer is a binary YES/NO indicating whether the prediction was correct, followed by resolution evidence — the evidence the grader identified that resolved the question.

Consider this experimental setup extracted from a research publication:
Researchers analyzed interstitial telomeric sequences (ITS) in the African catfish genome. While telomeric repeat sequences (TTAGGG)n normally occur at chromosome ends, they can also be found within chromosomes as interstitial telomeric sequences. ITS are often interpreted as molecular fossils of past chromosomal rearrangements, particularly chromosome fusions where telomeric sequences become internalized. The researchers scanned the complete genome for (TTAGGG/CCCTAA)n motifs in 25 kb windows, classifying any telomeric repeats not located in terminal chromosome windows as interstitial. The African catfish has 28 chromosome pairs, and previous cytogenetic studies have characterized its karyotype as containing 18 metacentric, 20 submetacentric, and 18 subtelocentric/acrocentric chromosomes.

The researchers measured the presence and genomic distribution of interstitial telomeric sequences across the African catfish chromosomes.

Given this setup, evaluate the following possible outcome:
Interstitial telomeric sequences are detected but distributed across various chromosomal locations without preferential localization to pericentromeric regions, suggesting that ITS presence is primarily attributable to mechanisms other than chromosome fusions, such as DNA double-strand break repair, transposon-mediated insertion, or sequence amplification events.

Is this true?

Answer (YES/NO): NO